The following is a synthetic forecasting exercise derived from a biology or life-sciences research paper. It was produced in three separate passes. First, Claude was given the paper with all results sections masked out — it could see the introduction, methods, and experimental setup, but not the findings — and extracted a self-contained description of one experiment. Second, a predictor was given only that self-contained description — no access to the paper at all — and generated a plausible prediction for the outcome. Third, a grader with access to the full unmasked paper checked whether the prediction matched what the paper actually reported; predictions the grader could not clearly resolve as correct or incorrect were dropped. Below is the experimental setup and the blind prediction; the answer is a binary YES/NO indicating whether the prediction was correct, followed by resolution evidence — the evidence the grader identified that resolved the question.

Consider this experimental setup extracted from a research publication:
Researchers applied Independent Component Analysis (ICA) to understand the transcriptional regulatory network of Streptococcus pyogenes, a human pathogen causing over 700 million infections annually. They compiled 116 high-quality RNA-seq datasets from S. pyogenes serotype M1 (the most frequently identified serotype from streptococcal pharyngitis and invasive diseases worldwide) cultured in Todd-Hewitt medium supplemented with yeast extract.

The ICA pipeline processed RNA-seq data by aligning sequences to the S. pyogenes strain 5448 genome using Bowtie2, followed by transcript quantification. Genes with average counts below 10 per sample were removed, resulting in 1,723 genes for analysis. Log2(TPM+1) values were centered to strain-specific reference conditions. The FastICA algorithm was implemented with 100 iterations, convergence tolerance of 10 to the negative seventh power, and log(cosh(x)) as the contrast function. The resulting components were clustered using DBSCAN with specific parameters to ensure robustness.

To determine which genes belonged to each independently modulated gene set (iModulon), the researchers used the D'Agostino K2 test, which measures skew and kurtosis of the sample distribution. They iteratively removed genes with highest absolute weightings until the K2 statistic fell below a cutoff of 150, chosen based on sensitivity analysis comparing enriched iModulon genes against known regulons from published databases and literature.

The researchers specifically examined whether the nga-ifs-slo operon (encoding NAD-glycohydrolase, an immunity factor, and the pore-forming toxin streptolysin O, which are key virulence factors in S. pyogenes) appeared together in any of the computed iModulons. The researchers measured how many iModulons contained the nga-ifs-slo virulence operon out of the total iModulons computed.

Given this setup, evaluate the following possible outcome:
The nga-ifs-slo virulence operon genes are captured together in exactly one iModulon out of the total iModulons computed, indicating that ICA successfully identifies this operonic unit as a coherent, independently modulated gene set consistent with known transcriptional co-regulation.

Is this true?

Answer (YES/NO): NO